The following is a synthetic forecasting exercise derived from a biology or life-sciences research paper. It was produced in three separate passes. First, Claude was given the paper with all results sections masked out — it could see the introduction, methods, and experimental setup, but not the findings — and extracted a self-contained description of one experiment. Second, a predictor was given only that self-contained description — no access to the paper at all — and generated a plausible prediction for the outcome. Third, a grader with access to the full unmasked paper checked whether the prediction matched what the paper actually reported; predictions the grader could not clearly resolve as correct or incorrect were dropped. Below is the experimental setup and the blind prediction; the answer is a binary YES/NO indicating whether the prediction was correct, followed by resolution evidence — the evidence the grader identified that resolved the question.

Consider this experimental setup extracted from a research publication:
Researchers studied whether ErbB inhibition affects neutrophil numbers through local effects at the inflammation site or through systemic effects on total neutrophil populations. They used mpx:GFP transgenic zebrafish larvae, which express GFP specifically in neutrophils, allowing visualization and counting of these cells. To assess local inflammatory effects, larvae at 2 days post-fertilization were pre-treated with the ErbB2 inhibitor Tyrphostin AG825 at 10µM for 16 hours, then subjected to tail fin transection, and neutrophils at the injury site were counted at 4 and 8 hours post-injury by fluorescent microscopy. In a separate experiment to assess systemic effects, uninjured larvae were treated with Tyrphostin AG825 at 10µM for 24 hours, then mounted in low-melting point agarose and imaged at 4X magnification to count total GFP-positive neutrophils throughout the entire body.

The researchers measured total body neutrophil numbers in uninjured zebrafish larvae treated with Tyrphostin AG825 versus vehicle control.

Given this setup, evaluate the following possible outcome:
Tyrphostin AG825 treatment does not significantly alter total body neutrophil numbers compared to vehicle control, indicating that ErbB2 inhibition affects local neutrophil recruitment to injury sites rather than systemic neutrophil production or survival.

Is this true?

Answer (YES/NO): YES